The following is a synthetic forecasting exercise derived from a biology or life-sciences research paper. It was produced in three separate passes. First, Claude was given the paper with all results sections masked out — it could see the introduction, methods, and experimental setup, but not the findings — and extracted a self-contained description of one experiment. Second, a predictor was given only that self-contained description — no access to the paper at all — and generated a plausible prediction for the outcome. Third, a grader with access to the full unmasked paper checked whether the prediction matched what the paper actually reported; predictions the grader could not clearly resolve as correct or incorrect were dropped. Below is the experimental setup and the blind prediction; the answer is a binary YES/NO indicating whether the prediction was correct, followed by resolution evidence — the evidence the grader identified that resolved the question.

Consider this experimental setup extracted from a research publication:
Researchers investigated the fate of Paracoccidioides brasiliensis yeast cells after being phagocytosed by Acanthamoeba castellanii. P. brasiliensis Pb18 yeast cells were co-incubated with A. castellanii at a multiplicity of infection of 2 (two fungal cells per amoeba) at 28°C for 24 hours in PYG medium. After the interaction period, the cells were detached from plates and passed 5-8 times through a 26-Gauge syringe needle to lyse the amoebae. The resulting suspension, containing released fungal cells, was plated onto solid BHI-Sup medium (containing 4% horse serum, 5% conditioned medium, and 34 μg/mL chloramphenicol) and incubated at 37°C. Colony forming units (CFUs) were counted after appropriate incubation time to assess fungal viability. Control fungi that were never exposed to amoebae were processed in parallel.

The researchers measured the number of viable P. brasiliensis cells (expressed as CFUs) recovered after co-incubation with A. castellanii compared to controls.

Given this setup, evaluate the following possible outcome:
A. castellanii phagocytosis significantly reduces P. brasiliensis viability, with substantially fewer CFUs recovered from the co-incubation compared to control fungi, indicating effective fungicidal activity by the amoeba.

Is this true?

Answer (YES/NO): YES